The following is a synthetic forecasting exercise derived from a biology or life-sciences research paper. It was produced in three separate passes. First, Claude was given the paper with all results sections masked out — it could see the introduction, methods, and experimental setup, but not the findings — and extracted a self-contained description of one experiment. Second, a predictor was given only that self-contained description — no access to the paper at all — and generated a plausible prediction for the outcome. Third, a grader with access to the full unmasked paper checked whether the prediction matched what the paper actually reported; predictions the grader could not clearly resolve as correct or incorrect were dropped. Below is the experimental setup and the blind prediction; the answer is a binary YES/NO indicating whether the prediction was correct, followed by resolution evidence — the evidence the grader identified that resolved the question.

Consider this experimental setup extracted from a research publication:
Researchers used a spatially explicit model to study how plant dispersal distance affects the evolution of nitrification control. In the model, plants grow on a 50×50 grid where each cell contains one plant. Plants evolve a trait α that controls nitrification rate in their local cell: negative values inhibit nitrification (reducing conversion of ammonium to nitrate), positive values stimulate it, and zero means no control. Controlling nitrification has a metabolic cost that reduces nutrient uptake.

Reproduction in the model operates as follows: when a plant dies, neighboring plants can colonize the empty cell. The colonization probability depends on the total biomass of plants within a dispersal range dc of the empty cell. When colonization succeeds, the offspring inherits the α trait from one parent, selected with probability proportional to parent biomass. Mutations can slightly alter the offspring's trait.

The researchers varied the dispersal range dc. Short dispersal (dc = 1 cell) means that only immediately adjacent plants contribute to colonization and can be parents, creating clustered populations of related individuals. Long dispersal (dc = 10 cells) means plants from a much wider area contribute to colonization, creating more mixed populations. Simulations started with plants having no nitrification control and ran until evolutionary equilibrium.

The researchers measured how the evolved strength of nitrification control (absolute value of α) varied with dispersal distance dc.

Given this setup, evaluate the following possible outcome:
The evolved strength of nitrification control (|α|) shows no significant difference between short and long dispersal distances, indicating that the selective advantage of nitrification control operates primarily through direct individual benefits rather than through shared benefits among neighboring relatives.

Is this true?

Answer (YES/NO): YES